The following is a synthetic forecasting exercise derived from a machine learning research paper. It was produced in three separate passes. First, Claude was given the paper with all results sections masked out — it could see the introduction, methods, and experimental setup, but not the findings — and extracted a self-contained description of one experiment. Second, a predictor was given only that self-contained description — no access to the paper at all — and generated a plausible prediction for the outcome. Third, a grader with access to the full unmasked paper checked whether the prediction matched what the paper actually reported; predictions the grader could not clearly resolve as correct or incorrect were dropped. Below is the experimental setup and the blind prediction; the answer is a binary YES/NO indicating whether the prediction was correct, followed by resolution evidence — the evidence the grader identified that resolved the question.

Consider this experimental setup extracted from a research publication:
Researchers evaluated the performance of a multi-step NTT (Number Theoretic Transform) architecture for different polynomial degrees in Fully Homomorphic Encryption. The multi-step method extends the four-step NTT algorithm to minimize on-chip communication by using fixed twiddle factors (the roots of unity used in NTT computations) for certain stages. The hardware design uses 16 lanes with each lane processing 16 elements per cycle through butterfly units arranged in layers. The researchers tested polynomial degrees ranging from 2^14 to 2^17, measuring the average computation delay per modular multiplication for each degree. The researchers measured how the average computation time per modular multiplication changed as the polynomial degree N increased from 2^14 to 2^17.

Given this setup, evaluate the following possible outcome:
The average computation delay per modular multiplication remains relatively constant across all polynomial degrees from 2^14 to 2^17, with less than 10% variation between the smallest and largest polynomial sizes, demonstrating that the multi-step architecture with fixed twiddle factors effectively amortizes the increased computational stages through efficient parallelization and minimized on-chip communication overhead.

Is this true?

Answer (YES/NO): NO